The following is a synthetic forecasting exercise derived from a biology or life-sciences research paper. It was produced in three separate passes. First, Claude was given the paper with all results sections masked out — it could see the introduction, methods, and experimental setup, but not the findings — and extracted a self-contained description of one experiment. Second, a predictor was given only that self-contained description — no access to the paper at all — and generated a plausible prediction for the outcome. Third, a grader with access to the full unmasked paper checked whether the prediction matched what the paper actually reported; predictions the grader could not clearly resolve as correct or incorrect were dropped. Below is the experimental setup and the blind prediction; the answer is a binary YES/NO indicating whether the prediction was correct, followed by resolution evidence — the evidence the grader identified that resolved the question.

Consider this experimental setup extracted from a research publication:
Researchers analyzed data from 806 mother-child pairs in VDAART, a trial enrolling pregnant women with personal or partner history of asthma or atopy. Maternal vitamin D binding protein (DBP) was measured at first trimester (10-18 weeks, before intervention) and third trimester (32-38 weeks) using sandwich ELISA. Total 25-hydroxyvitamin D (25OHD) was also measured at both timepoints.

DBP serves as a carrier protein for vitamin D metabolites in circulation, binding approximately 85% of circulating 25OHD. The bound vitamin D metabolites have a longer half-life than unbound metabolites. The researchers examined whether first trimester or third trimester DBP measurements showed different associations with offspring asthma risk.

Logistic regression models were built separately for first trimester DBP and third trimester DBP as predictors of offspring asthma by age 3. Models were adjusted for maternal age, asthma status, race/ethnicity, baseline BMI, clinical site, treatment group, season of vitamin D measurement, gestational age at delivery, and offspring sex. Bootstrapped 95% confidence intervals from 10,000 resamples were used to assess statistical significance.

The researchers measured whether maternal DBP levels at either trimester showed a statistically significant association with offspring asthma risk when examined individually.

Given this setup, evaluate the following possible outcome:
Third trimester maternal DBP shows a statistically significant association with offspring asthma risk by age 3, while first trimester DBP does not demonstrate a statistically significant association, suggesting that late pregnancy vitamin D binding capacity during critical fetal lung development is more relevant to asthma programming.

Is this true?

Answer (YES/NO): NO